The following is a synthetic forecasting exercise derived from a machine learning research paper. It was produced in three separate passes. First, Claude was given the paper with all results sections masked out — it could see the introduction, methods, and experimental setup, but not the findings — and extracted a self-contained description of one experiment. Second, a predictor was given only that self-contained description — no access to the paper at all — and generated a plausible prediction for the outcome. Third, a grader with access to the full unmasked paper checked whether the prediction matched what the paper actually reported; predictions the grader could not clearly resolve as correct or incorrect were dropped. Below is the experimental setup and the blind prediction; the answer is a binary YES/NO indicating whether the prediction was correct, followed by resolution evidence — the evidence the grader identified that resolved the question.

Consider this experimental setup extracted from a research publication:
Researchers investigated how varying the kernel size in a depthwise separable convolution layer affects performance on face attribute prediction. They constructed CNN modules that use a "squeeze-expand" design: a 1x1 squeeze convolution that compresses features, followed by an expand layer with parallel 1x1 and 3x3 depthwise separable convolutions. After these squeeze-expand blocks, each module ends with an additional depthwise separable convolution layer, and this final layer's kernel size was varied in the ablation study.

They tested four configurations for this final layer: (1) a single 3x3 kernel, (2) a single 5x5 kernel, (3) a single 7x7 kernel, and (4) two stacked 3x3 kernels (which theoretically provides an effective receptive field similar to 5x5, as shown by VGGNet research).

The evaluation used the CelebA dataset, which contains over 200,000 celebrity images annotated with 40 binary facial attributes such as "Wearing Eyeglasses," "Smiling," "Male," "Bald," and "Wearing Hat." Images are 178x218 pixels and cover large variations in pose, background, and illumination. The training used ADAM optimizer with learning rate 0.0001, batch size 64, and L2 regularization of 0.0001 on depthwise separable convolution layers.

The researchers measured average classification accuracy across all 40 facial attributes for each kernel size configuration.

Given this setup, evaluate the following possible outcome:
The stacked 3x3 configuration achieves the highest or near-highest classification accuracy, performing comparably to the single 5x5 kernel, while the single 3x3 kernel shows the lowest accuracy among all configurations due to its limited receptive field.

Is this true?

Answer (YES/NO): NO